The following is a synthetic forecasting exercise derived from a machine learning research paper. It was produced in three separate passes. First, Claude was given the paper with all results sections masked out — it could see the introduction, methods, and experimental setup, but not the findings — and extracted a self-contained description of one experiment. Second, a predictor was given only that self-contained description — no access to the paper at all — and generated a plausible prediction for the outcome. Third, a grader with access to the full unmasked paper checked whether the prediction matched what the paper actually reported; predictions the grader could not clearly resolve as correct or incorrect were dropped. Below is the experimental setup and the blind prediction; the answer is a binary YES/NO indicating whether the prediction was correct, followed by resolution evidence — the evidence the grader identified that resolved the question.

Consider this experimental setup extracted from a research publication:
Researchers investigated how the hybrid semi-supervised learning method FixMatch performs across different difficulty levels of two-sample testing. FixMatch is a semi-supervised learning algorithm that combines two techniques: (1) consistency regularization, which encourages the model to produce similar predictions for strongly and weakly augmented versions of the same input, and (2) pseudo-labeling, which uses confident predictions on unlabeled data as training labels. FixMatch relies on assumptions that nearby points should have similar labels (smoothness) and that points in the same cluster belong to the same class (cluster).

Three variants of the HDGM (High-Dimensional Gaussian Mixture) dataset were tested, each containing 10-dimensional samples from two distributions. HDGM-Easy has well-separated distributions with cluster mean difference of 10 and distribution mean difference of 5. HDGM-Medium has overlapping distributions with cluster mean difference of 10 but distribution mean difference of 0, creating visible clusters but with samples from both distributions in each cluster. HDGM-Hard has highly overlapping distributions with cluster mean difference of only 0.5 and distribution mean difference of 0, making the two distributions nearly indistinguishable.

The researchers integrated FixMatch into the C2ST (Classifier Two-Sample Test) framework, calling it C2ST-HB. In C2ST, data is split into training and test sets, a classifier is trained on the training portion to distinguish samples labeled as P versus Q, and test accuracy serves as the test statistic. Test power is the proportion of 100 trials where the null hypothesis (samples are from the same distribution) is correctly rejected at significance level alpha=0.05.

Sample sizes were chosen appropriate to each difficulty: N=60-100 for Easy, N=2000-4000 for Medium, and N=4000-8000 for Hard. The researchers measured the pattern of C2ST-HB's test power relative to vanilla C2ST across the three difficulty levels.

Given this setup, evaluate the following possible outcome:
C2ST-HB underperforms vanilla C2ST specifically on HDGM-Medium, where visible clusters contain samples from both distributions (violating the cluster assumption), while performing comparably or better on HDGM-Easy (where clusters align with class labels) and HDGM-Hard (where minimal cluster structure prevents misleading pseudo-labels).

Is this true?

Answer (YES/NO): NO